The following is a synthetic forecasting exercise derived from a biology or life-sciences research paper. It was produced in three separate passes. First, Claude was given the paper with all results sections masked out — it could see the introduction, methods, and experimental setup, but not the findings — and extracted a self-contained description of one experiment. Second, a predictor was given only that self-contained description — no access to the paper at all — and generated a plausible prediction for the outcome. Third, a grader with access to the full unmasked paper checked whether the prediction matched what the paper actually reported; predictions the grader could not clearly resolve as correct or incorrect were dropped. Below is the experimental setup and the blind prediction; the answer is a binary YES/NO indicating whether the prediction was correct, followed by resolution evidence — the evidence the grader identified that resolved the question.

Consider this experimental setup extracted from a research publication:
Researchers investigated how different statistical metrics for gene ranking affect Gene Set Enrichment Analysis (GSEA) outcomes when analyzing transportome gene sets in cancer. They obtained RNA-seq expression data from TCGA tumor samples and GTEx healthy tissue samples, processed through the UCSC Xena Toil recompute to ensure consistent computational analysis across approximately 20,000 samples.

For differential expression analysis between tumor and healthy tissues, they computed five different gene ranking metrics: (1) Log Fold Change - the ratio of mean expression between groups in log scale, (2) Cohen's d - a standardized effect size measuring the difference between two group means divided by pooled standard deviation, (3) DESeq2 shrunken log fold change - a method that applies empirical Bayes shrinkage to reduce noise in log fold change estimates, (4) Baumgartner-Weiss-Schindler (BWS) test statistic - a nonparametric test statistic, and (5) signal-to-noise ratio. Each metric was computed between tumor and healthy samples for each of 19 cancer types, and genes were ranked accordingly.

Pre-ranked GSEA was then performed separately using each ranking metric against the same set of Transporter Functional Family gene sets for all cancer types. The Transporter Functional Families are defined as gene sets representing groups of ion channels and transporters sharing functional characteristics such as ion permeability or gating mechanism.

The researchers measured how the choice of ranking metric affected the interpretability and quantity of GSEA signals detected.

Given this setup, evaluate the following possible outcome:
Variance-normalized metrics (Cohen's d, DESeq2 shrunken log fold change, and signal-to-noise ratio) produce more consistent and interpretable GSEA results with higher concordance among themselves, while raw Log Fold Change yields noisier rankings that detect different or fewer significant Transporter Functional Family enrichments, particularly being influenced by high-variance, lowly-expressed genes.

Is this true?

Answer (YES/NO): NO